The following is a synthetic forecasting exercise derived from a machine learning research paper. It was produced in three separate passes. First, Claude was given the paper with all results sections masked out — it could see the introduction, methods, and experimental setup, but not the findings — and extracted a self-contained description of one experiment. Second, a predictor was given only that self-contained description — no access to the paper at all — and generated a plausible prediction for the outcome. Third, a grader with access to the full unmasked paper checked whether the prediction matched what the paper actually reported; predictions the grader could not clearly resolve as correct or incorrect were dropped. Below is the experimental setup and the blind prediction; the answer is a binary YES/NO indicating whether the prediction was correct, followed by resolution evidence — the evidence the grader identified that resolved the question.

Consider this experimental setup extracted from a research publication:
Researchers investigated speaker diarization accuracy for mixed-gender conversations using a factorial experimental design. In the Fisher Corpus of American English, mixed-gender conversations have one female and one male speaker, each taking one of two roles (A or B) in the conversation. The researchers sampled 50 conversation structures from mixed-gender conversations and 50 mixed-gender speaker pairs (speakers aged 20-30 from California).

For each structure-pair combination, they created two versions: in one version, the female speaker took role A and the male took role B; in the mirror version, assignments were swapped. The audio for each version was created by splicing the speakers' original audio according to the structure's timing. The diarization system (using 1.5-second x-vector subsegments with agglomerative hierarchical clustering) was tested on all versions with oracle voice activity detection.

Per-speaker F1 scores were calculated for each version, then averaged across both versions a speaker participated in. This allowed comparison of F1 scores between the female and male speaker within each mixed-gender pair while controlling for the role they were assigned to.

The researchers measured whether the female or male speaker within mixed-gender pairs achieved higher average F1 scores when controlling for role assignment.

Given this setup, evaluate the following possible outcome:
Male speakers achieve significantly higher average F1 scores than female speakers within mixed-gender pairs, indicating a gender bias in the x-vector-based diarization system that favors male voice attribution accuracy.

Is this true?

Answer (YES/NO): NO